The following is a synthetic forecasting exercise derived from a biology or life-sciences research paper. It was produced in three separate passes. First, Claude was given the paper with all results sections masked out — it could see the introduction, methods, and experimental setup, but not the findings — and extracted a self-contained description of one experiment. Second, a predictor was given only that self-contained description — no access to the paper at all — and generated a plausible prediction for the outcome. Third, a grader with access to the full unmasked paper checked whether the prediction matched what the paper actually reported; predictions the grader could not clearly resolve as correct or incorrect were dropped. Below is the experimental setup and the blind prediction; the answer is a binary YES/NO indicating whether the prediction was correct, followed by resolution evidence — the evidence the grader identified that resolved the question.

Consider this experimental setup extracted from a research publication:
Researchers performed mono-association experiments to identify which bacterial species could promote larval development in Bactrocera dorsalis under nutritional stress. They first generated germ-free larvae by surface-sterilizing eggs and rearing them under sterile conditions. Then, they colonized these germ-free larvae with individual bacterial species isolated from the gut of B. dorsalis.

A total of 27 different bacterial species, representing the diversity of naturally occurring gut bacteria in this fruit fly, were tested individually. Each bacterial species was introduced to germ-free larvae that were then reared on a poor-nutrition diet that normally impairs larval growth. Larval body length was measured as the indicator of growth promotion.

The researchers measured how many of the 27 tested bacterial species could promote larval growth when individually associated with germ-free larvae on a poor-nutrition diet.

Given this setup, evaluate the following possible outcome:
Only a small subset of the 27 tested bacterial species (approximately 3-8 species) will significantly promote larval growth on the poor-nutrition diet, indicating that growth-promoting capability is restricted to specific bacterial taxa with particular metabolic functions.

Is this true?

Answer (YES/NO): NO